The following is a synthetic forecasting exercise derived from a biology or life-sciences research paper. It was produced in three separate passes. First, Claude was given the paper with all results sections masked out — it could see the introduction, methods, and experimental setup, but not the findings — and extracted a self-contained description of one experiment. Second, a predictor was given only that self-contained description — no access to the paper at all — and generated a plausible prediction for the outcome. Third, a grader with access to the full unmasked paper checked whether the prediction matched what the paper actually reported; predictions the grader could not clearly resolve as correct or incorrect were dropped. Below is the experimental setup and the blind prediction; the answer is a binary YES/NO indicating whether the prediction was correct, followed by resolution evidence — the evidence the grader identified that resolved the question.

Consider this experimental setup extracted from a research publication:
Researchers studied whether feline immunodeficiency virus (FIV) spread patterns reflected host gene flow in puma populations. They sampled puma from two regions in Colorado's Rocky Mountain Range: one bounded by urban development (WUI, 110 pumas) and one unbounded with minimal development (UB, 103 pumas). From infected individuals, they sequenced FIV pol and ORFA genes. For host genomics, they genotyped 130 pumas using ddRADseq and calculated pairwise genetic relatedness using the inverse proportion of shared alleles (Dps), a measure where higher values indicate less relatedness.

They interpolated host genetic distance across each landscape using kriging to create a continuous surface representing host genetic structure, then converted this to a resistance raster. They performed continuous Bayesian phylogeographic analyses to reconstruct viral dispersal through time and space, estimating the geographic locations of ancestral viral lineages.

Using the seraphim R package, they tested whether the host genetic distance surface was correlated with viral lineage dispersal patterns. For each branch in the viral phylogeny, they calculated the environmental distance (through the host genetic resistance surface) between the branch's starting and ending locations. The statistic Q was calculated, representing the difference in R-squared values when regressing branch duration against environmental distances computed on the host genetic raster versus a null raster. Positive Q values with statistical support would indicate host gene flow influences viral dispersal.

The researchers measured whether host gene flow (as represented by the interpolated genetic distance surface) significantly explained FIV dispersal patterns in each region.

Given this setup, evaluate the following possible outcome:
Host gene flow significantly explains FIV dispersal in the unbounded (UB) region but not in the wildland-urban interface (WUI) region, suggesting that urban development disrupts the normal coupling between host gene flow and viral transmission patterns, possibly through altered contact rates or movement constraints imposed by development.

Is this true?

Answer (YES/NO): NO